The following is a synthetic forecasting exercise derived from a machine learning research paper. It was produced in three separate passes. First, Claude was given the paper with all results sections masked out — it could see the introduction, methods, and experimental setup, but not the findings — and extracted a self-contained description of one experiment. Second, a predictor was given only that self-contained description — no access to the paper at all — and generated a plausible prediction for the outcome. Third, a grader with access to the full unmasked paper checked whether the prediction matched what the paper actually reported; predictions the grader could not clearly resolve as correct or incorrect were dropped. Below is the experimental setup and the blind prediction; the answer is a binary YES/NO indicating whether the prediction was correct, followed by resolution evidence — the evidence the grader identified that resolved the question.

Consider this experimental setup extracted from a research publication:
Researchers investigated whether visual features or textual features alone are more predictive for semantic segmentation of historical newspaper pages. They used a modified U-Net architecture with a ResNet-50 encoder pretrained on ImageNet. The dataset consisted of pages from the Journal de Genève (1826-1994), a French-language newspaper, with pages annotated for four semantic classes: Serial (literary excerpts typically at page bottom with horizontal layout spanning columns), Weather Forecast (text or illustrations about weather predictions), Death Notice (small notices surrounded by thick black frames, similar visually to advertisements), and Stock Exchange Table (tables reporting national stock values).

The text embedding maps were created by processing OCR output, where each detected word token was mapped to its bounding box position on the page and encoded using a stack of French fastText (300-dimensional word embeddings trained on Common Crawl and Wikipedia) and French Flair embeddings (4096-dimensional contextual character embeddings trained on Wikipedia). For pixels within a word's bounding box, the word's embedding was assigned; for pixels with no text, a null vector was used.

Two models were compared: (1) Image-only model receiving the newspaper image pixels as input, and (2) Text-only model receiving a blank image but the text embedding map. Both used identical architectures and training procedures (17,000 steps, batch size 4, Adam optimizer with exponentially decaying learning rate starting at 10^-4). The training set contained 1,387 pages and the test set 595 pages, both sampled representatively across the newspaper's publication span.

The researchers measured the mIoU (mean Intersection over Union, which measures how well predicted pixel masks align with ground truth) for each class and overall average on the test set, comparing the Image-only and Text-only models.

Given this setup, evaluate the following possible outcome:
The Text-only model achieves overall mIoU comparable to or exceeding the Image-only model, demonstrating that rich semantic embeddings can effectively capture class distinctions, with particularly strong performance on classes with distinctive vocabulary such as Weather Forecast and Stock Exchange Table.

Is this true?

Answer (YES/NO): NO